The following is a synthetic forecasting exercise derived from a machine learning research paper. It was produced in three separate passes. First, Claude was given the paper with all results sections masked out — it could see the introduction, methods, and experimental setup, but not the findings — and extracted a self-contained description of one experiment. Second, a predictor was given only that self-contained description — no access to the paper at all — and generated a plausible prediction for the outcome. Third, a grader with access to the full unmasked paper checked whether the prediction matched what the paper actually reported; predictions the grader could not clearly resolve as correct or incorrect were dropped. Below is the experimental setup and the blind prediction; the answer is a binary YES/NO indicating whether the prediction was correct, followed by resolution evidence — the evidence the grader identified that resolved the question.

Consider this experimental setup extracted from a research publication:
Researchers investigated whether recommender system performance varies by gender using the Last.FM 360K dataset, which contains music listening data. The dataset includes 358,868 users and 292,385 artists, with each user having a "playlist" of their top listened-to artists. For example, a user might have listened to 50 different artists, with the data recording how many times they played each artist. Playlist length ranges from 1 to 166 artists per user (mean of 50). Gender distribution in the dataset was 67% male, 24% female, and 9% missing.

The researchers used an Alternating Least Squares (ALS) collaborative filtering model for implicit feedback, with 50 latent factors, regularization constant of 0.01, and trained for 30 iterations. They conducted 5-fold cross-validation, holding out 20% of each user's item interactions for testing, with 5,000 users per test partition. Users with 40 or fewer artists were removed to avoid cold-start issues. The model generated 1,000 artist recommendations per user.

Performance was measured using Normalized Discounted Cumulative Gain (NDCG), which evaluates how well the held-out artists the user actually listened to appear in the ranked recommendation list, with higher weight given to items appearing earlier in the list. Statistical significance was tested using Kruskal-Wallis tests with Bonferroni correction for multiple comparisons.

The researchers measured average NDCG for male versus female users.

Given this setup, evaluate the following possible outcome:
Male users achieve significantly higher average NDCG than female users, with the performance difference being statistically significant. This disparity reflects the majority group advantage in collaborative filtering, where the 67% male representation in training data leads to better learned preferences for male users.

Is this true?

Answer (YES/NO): YES